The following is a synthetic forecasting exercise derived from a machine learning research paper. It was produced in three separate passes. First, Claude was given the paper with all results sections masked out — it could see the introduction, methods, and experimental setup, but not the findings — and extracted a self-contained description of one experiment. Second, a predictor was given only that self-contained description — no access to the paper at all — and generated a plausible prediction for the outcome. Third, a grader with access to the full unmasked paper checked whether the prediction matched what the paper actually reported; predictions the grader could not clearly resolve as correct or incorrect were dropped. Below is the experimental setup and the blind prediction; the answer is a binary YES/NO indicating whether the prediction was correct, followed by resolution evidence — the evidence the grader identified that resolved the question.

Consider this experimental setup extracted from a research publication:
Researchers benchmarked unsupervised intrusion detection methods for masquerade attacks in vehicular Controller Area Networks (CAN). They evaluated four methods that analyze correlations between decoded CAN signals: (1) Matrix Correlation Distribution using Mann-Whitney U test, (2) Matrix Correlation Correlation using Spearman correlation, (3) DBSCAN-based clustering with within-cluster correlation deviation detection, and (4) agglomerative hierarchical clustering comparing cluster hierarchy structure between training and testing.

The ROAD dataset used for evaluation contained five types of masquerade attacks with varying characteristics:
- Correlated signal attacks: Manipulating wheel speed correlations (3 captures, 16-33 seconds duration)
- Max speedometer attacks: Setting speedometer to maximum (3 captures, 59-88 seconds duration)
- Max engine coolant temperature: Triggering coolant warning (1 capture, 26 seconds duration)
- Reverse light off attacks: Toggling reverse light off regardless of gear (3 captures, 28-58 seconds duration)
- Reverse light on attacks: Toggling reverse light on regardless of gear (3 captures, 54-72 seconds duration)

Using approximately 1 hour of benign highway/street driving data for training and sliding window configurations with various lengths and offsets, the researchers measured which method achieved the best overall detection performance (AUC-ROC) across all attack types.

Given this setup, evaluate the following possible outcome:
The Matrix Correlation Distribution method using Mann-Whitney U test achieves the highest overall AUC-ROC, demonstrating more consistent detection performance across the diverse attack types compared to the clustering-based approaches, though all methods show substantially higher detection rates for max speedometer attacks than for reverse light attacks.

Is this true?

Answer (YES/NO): NO